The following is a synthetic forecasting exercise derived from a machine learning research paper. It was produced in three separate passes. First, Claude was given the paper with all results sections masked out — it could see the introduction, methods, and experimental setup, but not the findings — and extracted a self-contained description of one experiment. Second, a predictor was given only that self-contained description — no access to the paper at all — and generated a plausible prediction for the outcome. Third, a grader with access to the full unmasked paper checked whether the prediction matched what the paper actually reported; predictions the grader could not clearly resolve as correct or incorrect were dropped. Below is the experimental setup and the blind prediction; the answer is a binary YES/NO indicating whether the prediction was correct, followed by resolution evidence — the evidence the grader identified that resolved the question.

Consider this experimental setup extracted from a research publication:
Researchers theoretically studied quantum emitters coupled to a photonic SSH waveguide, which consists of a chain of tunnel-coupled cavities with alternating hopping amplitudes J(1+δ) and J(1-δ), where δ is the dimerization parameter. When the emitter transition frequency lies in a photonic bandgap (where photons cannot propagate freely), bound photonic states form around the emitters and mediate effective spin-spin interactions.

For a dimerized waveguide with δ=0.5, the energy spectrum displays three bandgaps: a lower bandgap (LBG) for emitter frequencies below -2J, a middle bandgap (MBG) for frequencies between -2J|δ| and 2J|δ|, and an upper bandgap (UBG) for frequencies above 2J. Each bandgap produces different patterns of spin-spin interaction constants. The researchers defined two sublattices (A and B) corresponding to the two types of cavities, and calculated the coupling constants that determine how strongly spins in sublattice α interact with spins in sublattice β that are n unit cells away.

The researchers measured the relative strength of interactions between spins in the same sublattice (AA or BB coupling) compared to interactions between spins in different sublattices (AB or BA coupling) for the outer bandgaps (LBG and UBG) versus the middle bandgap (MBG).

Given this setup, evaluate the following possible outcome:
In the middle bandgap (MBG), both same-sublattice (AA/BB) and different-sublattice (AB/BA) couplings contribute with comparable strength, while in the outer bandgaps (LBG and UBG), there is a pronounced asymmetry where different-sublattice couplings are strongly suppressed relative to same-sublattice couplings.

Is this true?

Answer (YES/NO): NO